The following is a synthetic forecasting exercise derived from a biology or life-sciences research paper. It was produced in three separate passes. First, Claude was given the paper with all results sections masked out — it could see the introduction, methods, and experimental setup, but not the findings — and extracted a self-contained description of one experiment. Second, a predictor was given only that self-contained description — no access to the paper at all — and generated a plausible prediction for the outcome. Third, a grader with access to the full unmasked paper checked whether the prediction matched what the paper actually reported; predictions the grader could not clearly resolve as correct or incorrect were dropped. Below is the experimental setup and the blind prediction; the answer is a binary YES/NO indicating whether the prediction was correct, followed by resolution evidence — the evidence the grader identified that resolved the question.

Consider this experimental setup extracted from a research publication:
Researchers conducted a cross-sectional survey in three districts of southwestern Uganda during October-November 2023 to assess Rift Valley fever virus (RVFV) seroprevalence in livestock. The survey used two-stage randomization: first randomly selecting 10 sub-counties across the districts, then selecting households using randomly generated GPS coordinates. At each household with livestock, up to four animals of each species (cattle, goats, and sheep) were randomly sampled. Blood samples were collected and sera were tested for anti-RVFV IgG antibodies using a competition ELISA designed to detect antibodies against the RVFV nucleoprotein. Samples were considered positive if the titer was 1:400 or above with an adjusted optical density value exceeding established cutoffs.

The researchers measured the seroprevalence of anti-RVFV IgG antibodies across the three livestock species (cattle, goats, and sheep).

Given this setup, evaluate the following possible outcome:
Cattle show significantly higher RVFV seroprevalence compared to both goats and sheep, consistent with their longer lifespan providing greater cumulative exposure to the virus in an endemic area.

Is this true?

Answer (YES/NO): YES